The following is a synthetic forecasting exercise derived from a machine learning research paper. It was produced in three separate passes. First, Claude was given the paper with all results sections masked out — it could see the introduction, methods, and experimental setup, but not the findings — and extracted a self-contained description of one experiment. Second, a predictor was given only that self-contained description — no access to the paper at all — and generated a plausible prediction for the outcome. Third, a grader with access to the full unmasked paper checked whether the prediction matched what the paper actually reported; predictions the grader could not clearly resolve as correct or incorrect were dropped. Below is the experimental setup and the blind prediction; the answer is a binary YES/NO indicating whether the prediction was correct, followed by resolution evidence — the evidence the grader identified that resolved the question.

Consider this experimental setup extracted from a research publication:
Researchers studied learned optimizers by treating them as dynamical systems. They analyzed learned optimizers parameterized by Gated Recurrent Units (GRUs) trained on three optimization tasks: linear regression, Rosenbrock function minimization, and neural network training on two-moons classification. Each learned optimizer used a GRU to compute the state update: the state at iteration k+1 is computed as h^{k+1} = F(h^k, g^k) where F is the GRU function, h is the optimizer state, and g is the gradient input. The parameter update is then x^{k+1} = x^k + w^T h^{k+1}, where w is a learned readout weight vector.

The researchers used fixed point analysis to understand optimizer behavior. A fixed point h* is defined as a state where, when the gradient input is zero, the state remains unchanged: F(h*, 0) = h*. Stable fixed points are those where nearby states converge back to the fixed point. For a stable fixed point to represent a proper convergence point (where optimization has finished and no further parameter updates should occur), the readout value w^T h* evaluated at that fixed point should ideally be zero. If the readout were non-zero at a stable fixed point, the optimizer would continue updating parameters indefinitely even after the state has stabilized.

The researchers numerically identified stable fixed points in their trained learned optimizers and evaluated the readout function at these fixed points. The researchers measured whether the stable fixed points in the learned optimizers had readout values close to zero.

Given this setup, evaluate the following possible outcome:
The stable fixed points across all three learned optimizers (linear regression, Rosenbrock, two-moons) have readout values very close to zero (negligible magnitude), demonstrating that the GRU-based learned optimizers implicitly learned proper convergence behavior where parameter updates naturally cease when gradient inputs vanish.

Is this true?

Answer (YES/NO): YES